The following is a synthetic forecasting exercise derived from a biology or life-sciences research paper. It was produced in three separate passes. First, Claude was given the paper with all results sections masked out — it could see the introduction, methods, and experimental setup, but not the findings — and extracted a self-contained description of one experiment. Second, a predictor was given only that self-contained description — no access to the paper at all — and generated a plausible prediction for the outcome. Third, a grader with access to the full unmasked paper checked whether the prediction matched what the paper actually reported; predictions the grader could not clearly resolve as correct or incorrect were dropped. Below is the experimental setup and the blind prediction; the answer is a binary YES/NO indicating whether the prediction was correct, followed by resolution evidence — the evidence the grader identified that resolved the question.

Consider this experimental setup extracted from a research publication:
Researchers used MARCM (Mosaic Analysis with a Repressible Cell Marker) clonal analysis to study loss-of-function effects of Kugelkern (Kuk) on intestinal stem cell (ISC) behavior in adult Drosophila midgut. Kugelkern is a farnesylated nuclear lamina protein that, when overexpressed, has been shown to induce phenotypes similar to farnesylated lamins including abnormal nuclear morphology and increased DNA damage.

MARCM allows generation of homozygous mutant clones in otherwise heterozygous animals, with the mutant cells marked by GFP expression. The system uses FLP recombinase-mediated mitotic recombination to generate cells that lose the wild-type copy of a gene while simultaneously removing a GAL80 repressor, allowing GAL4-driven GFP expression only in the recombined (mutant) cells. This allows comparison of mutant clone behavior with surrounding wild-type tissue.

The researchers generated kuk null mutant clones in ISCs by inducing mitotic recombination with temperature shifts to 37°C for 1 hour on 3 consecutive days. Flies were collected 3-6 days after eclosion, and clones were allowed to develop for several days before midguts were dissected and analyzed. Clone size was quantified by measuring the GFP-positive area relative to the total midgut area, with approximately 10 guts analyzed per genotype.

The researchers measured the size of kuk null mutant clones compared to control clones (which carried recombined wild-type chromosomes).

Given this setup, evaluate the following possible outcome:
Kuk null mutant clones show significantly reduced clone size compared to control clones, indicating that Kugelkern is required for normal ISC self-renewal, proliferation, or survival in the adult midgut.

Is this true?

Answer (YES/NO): NO